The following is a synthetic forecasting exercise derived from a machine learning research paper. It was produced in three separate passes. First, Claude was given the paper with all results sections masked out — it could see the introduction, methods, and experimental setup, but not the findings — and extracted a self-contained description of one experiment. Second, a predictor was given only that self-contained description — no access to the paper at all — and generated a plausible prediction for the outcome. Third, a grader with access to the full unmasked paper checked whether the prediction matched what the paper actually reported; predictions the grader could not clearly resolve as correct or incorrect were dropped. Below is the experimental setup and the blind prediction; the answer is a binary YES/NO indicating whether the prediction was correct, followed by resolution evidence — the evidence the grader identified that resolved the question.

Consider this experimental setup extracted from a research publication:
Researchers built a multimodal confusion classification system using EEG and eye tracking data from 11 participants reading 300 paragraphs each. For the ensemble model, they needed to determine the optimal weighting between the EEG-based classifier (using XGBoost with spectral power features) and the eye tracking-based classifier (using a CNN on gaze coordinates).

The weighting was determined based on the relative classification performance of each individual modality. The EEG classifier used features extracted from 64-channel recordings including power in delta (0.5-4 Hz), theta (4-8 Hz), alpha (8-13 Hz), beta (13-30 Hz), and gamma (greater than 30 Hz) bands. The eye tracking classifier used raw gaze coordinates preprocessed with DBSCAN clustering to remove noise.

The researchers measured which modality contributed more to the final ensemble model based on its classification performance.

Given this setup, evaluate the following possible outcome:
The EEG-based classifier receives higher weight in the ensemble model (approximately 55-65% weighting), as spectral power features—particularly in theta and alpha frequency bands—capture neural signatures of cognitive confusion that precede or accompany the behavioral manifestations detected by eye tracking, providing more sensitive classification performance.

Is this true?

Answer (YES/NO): NO